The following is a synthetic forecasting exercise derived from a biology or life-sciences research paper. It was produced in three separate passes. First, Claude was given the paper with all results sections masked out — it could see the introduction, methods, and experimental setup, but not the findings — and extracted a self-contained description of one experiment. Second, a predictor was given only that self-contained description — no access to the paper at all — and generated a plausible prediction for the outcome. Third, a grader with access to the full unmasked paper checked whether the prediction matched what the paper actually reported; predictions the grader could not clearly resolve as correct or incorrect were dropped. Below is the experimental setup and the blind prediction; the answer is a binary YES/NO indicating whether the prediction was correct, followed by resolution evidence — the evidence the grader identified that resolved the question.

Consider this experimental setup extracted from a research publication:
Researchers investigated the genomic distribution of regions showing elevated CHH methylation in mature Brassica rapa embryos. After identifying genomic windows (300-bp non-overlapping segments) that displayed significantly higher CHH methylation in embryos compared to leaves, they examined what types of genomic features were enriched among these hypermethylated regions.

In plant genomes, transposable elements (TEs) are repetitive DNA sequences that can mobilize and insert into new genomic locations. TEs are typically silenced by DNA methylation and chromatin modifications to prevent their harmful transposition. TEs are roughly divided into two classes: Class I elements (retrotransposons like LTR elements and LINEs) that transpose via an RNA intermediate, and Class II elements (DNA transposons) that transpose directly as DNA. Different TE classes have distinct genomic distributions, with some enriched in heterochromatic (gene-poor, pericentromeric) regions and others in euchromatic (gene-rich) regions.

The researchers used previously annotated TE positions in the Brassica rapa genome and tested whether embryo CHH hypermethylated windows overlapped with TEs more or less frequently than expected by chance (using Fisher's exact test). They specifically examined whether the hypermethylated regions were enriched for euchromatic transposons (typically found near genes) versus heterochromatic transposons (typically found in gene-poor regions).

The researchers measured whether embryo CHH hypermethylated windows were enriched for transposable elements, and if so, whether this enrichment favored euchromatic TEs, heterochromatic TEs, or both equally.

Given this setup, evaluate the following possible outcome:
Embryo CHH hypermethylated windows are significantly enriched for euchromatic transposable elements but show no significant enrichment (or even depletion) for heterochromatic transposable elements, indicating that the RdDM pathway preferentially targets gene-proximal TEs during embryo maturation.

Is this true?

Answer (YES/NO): YES